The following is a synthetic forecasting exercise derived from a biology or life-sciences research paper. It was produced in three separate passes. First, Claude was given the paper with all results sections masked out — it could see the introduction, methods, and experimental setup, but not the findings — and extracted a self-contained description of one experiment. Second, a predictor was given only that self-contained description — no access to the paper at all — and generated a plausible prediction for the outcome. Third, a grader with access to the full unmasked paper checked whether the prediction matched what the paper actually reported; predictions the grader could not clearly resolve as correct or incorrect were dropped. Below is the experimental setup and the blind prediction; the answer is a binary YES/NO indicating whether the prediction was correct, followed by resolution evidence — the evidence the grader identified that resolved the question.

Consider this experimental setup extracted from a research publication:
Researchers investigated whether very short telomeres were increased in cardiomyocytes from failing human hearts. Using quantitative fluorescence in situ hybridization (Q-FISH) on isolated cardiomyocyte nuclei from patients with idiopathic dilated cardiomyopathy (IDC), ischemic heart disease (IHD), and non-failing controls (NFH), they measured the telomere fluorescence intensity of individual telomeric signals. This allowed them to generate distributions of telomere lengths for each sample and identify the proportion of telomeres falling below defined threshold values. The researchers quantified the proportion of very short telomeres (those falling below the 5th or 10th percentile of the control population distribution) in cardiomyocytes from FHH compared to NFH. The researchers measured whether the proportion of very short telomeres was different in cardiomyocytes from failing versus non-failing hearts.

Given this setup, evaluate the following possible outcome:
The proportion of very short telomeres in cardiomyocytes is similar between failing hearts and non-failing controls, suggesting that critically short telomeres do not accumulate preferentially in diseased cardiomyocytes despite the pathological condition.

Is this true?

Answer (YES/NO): NO